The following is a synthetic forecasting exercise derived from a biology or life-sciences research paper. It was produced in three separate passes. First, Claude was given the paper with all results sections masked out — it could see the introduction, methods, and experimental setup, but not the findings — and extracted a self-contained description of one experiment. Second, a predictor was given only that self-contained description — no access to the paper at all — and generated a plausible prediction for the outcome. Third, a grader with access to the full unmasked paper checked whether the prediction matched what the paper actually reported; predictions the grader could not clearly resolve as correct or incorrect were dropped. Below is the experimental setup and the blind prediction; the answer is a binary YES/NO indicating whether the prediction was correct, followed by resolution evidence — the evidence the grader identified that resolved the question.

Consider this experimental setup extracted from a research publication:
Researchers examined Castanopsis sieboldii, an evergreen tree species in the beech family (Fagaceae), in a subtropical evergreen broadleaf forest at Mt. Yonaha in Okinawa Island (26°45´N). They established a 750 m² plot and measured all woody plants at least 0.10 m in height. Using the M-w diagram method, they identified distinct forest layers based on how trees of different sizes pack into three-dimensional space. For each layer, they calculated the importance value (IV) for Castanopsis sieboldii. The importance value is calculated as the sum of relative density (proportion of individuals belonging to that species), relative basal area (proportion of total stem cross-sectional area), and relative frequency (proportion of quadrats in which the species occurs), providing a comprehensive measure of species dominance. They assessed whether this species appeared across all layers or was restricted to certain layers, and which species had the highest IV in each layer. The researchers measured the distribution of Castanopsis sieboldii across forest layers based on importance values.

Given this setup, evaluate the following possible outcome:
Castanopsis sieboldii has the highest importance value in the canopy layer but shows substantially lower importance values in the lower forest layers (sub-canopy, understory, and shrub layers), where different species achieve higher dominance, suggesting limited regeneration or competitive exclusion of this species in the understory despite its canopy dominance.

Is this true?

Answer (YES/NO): NO